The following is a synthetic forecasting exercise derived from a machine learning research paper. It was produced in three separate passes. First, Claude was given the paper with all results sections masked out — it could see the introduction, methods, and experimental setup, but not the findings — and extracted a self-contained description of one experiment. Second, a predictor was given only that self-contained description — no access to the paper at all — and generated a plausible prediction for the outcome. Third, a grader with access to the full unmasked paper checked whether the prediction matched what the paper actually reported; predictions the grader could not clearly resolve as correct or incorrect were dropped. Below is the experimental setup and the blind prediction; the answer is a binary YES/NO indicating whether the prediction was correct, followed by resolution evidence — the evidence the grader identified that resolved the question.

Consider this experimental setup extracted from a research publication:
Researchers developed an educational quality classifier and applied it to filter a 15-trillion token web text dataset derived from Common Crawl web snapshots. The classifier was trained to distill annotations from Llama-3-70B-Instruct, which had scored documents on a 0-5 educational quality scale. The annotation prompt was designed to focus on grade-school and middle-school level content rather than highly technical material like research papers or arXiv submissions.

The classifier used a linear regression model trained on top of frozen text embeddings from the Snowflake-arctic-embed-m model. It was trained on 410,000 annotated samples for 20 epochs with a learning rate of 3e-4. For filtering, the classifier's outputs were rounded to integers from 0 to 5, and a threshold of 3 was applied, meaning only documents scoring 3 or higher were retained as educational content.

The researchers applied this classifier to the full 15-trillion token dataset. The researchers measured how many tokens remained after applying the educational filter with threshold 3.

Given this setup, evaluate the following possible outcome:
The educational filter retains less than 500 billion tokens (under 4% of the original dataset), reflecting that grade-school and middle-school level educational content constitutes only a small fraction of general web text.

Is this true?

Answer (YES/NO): NO